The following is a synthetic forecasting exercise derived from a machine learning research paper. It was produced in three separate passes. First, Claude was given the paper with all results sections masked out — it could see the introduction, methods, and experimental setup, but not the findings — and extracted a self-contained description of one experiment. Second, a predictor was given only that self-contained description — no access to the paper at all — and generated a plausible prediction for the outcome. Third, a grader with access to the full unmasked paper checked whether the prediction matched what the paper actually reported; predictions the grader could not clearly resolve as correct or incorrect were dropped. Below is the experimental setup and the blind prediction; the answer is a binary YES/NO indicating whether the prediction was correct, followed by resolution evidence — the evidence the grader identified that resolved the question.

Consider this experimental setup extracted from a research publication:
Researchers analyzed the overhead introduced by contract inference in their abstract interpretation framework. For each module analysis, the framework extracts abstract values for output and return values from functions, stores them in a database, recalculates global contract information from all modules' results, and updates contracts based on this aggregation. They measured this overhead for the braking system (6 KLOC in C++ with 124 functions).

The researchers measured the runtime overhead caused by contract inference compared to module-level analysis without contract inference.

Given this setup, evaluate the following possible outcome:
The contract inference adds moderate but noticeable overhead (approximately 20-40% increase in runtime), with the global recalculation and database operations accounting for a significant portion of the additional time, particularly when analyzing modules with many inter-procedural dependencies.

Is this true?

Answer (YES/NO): NO